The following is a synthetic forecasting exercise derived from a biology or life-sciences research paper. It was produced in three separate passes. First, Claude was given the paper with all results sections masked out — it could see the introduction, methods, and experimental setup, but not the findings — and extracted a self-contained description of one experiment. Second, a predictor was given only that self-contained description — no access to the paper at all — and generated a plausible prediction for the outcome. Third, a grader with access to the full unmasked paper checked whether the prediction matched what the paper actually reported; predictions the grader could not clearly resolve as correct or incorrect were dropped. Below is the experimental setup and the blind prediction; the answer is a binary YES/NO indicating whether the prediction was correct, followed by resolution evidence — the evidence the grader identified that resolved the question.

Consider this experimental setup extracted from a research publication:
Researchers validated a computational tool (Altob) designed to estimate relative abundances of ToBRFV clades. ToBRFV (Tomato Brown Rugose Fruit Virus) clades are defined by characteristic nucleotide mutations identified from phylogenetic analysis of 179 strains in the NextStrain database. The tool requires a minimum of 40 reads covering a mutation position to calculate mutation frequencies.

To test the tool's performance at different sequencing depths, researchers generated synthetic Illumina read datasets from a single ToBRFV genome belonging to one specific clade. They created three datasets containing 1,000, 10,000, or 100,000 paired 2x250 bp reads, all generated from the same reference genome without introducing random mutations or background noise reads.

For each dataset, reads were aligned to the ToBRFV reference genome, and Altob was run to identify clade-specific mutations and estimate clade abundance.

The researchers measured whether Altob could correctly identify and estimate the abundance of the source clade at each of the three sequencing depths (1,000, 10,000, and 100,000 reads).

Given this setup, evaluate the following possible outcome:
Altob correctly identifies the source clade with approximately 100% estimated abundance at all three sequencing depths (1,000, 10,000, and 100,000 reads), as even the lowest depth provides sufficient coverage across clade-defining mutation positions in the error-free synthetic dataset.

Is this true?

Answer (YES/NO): YES